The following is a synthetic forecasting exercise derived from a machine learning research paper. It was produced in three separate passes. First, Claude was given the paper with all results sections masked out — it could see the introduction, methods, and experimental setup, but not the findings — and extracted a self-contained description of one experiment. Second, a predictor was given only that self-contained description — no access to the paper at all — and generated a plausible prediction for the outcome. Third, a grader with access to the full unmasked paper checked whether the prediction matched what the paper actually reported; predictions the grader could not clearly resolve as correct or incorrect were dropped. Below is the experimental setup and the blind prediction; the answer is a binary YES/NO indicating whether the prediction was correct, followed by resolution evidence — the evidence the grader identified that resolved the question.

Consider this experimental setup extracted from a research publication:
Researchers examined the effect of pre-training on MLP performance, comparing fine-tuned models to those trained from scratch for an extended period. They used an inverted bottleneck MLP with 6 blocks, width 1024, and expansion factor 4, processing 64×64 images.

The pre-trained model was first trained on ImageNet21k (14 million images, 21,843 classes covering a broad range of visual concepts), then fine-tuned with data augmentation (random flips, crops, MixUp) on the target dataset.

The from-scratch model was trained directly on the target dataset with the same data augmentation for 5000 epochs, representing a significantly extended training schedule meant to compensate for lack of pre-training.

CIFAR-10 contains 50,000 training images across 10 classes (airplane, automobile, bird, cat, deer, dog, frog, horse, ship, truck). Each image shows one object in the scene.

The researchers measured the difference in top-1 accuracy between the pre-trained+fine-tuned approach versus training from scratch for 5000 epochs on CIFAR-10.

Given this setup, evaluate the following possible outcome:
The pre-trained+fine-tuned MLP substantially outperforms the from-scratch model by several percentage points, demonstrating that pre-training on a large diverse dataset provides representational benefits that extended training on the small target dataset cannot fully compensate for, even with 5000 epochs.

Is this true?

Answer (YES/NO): YES